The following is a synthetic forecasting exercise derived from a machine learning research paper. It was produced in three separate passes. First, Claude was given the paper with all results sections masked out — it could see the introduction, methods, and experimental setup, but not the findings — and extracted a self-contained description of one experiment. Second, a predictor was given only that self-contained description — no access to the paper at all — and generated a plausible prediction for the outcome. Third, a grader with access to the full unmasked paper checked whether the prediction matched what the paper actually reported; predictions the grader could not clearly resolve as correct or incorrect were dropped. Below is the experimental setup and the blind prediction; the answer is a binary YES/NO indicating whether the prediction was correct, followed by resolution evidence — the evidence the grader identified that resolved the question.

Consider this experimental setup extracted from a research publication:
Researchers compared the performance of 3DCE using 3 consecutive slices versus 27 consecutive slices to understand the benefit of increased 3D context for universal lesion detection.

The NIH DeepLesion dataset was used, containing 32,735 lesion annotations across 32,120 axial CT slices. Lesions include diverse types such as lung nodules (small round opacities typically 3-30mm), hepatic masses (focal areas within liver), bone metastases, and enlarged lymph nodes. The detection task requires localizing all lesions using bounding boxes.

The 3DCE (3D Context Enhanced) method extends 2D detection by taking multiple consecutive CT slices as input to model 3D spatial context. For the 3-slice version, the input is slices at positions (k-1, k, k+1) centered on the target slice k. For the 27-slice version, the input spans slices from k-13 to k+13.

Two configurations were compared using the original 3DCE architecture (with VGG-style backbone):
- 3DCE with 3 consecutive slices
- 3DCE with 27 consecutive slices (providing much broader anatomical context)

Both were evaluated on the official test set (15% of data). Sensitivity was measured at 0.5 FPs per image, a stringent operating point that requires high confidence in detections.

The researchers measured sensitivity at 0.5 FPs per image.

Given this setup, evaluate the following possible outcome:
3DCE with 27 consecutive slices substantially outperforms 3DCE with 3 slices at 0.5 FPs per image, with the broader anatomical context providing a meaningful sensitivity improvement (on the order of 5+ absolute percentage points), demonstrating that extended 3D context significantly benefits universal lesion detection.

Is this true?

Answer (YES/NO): YES